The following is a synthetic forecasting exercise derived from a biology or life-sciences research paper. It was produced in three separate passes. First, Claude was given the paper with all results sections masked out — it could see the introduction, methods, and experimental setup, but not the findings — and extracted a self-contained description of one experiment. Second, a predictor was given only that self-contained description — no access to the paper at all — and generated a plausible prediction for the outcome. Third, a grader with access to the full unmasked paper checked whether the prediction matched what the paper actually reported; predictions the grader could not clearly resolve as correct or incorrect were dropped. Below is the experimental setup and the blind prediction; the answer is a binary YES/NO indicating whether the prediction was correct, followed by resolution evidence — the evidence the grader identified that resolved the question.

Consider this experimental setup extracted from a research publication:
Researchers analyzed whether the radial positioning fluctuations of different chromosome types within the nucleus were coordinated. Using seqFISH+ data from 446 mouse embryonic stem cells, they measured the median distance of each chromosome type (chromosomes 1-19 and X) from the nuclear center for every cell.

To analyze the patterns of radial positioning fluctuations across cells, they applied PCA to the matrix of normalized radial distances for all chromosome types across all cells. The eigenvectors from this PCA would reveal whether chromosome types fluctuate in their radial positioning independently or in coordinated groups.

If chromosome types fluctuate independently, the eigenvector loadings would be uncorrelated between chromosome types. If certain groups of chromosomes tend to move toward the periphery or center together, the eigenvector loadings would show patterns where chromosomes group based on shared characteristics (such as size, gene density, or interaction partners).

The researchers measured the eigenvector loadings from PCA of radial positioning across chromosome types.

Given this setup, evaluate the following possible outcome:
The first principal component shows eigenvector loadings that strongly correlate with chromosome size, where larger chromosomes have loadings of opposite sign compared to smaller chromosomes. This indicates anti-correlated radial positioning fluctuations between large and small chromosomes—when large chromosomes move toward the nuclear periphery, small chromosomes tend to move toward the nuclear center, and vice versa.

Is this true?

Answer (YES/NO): NO